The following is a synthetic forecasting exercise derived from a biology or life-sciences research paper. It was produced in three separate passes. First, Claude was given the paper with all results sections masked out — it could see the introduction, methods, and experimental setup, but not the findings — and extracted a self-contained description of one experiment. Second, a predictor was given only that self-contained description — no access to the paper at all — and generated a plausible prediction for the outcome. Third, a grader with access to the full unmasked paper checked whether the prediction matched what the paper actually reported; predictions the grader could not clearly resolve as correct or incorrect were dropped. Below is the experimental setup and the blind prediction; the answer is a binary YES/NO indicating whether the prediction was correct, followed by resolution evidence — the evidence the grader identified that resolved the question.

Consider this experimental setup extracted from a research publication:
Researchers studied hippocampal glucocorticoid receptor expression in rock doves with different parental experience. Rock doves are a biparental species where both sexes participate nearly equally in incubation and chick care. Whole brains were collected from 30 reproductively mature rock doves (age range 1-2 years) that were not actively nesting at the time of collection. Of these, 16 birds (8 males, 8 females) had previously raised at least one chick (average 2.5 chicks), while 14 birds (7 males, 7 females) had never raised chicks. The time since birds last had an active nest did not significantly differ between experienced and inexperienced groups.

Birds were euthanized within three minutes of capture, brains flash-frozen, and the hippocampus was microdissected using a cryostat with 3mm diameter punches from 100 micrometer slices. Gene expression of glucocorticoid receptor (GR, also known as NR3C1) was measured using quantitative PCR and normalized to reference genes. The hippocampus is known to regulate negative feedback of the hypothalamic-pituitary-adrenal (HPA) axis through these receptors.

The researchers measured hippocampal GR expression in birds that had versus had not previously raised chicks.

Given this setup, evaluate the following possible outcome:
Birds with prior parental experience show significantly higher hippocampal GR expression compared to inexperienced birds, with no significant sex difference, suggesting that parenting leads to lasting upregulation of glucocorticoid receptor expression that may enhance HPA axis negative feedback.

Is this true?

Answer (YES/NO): YES